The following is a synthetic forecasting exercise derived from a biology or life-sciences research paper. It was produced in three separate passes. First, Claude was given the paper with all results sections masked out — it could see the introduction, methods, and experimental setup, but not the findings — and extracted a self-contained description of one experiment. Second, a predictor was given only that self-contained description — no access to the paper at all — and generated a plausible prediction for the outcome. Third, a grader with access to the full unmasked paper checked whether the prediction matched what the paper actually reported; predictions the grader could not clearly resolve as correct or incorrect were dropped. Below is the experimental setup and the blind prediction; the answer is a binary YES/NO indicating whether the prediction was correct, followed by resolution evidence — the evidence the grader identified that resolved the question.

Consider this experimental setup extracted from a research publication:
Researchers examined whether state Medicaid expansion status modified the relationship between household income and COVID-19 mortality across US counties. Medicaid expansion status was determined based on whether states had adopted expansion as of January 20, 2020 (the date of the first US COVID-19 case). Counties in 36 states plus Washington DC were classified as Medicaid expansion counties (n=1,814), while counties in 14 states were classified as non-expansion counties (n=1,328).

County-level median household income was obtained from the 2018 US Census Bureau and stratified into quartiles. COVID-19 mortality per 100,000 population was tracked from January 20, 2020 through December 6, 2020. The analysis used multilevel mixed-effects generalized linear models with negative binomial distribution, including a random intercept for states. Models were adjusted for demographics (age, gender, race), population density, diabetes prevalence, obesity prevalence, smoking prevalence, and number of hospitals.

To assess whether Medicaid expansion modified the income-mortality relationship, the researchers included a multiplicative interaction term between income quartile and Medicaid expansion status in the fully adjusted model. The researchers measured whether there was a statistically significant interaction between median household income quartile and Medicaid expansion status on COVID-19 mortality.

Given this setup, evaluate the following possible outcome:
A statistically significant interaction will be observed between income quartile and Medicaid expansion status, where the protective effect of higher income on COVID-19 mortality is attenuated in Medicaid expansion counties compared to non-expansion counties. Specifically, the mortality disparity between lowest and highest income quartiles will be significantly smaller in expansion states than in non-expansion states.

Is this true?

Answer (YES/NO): YES